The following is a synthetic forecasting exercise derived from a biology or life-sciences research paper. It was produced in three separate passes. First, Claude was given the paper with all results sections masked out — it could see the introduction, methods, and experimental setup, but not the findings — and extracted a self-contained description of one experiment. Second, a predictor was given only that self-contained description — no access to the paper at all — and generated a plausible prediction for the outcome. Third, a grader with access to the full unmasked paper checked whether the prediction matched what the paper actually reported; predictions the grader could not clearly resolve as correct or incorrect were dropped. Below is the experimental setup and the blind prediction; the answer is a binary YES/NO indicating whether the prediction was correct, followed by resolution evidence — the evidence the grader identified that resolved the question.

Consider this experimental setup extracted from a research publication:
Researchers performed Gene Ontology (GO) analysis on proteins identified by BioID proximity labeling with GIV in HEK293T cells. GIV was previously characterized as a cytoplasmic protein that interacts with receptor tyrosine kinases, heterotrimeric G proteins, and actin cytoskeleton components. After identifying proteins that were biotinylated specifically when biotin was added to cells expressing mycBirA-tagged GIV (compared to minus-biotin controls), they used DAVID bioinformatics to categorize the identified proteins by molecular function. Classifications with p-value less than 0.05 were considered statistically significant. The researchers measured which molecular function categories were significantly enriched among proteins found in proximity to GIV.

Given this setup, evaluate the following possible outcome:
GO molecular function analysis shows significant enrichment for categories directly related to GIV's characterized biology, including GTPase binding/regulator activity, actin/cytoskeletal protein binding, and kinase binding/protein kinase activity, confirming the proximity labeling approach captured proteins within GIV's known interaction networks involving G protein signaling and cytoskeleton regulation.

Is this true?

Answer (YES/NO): NO